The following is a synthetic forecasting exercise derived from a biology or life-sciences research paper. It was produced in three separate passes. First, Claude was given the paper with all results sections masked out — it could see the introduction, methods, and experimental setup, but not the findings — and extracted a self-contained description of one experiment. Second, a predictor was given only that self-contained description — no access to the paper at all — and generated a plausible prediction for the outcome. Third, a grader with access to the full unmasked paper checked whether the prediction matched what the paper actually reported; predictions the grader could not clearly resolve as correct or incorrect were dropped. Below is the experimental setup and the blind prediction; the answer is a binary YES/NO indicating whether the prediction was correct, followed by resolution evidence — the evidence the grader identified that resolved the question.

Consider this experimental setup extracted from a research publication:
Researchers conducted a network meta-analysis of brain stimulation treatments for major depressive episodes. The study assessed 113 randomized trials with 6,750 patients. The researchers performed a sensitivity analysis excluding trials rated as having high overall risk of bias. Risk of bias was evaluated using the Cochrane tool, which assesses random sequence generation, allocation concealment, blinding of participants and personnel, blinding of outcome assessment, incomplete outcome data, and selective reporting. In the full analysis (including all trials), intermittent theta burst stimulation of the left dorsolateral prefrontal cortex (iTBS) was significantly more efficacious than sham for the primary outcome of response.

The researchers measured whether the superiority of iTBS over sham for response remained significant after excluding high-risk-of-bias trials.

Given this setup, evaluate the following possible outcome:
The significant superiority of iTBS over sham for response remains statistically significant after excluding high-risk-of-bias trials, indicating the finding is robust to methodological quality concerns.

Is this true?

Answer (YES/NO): NO